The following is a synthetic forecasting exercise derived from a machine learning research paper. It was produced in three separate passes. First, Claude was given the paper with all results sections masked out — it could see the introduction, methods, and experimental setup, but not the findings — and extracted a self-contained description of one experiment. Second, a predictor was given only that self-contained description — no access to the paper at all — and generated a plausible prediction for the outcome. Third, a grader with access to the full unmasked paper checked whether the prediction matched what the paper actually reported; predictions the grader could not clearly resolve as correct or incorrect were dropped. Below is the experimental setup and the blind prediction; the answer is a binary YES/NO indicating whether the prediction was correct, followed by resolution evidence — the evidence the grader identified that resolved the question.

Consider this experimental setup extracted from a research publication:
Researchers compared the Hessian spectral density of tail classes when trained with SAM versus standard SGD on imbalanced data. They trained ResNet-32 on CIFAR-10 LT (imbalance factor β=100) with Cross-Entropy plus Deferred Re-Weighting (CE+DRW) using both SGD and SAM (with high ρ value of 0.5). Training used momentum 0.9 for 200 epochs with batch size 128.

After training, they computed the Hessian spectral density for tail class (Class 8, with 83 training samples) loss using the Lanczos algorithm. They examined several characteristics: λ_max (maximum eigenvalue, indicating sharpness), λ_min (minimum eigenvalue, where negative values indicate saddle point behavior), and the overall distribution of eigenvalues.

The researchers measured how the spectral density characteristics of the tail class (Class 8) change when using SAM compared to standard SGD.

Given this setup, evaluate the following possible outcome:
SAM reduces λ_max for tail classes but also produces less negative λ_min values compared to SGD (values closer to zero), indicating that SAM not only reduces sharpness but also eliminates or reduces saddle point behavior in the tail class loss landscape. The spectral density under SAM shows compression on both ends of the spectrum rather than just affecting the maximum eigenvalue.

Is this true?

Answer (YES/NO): YES